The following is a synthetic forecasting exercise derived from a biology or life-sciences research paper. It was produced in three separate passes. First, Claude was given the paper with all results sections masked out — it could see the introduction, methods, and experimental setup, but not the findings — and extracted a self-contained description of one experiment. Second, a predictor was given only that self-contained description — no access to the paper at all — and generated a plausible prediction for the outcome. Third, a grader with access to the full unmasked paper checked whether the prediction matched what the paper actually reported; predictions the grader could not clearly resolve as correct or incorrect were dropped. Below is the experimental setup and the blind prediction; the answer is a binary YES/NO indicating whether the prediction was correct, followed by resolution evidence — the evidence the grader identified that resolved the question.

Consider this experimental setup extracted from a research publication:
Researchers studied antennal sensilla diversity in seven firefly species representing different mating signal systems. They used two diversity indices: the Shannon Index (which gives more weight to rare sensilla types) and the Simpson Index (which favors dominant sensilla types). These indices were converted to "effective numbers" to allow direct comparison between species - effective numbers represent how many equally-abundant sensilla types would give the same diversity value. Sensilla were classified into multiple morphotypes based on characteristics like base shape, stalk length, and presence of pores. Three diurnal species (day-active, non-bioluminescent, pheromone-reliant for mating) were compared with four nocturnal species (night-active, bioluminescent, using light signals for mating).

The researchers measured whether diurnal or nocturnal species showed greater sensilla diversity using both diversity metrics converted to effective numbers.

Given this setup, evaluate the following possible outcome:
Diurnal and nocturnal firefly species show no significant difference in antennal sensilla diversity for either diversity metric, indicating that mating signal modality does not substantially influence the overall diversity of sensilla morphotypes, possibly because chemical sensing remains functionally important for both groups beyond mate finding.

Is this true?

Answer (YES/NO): YES